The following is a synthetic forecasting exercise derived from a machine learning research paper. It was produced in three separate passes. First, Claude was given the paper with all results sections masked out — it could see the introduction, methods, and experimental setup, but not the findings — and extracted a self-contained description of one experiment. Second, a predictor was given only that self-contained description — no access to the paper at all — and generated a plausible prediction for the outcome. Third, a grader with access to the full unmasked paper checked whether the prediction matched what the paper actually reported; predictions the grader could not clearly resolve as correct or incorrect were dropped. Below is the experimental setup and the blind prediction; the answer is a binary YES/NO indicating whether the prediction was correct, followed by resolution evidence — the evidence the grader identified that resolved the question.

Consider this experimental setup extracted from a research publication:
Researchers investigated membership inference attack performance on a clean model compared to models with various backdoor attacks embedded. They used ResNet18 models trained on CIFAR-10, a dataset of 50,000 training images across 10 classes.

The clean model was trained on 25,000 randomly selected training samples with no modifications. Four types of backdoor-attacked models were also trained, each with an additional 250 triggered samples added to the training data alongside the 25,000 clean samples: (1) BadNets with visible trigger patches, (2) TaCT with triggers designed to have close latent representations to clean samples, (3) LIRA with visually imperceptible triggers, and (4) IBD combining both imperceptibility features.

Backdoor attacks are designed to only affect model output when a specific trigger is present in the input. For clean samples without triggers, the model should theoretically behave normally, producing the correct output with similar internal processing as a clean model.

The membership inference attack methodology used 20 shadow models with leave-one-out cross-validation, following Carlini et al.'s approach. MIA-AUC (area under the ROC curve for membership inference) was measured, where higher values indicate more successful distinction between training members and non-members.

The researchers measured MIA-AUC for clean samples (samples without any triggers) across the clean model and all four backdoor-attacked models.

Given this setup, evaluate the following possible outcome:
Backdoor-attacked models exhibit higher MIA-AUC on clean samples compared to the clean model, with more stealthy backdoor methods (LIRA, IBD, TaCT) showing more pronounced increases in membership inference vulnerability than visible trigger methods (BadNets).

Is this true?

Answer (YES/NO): NO